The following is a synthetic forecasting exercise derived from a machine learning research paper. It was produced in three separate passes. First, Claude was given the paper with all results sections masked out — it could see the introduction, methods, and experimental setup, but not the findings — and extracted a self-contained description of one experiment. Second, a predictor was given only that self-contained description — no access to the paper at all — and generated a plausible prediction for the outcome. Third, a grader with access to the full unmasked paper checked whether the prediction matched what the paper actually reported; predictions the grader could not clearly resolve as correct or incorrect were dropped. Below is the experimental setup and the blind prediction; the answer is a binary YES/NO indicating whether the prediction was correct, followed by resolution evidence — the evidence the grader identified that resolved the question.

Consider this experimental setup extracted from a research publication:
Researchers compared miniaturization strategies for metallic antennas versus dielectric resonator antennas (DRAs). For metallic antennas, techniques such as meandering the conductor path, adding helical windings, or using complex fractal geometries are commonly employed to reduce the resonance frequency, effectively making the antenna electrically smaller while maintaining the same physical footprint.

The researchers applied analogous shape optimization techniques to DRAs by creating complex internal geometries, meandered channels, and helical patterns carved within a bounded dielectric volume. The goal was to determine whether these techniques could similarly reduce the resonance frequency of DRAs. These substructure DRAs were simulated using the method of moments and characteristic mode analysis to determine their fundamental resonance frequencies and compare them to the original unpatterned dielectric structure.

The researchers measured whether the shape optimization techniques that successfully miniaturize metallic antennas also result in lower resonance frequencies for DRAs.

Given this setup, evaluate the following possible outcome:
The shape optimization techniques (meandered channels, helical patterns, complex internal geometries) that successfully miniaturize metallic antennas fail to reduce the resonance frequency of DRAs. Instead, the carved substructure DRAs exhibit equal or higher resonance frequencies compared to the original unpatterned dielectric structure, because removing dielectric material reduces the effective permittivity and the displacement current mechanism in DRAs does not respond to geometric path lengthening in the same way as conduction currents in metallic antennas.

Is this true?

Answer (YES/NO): YES